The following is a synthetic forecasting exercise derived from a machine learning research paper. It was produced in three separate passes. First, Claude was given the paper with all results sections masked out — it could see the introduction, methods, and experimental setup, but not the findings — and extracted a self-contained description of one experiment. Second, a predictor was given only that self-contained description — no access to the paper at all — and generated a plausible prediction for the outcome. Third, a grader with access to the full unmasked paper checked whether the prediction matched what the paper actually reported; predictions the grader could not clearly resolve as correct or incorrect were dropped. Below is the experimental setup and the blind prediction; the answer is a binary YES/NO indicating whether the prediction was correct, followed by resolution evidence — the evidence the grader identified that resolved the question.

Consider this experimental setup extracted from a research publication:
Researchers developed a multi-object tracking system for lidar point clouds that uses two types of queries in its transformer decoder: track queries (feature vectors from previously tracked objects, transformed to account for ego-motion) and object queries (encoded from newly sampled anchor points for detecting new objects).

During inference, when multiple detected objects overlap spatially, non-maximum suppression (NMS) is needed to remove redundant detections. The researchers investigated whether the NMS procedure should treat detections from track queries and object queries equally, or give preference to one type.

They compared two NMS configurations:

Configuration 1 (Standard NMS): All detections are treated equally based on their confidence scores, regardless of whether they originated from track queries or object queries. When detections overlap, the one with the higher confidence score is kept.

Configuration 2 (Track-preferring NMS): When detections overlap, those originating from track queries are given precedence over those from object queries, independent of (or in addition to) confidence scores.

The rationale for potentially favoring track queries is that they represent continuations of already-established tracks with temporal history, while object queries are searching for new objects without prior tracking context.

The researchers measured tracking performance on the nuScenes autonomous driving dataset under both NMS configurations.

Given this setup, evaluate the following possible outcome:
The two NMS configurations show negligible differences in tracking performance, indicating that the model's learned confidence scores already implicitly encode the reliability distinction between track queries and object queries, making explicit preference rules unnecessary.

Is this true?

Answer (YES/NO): NO